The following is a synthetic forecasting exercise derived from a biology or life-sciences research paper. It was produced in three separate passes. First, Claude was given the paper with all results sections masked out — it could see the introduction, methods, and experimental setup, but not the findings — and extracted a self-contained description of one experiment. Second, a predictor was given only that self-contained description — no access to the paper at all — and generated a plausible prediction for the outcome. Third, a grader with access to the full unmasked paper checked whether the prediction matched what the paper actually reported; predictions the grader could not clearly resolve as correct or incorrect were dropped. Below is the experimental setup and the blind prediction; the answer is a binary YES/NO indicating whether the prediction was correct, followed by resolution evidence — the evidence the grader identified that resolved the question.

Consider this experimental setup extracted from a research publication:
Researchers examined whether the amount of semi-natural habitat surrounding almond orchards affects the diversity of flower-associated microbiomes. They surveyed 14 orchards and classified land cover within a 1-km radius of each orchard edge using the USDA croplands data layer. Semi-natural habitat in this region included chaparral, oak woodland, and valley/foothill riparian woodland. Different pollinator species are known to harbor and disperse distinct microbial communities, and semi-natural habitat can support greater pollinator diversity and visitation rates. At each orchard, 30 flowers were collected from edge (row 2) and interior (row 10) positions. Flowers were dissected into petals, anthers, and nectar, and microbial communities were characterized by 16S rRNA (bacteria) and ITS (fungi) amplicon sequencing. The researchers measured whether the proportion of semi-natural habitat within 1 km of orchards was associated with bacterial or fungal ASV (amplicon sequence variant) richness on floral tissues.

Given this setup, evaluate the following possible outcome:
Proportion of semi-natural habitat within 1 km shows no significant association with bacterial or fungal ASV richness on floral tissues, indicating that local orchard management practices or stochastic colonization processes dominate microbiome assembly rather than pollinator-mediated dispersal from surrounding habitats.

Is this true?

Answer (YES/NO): NO